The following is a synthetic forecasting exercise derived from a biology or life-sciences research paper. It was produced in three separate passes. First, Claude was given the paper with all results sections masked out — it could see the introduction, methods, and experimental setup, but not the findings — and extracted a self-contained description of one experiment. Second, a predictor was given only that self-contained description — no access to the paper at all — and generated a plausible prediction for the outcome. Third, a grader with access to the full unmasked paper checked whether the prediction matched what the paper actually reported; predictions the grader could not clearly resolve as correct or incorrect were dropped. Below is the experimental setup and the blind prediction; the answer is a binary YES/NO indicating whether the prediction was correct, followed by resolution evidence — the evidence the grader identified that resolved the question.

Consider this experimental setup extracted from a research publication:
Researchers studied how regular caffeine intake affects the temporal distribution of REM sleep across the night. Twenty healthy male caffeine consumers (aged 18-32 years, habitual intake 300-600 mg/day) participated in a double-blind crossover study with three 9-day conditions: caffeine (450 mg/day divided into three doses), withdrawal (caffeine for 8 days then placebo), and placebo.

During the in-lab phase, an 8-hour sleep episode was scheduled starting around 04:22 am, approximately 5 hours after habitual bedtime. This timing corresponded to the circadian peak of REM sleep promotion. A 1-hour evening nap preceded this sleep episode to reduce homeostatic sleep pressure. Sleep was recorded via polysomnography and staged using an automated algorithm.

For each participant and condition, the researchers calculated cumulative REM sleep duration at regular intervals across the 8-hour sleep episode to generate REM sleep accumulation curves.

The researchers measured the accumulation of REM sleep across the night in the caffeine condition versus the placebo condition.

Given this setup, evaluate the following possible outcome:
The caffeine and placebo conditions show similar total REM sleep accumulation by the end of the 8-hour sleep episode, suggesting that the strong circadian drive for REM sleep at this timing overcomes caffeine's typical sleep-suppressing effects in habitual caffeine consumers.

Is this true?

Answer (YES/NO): NO